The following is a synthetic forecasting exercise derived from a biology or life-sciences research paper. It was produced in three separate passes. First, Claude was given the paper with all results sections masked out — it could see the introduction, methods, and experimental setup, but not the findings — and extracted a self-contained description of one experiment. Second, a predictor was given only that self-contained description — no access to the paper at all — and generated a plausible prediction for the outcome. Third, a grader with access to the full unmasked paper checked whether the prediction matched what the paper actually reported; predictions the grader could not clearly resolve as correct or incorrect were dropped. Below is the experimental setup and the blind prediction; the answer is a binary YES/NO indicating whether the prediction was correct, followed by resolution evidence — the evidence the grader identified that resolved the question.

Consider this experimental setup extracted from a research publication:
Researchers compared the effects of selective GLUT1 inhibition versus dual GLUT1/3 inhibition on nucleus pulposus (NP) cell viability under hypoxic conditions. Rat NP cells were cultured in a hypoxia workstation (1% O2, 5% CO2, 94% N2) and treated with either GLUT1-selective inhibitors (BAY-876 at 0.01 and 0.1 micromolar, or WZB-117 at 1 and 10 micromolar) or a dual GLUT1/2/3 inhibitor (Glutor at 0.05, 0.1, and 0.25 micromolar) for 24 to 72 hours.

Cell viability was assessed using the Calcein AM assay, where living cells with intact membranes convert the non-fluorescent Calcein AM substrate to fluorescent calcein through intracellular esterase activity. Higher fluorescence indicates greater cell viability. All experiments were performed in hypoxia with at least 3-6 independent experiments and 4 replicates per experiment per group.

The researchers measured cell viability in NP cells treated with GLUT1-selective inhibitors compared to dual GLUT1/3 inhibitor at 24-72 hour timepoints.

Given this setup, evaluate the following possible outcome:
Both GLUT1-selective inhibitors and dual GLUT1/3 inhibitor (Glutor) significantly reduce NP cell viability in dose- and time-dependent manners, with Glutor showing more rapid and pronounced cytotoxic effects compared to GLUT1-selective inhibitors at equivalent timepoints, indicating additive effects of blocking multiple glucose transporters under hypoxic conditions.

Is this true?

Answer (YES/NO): NO